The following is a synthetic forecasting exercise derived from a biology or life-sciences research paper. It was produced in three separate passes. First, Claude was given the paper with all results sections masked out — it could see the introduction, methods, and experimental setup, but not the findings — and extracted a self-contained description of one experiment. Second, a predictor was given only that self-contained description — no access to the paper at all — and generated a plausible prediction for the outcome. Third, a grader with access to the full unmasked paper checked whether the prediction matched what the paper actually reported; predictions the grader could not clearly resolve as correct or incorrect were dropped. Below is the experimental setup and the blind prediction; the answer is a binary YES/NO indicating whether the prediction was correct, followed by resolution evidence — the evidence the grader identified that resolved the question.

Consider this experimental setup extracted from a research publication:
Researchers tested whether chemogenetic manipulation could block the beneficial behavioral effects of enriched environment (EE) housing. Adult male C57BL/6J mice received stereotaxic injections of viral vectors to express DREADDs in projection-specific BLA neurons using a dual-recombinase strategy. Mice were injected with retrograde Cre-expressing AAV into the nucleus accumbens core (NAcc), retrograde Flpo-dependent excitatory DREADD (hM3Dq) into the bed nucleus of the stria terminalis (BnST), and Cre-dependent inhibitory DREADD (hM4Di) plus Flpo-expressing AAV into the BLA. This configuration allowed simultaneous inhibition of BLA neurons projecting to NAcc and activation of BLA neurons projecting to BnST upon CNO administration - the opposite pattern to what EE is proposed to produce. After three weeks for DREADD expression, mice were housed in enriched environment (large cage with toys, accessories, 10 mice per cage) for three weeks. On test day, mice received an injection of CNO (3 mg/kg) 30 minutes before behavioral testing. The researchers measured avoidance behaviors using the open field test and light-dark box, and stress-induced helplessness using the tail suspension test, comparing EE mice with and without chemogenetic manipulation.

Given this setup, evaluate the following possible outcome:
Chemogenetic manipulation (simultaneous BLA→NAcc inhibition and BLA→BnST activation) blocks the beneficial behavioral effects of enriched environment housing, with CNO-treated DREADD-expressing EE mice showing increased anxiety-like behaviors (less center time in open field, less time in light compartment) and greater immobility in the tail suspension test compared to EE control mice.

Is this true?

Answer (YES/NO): YES